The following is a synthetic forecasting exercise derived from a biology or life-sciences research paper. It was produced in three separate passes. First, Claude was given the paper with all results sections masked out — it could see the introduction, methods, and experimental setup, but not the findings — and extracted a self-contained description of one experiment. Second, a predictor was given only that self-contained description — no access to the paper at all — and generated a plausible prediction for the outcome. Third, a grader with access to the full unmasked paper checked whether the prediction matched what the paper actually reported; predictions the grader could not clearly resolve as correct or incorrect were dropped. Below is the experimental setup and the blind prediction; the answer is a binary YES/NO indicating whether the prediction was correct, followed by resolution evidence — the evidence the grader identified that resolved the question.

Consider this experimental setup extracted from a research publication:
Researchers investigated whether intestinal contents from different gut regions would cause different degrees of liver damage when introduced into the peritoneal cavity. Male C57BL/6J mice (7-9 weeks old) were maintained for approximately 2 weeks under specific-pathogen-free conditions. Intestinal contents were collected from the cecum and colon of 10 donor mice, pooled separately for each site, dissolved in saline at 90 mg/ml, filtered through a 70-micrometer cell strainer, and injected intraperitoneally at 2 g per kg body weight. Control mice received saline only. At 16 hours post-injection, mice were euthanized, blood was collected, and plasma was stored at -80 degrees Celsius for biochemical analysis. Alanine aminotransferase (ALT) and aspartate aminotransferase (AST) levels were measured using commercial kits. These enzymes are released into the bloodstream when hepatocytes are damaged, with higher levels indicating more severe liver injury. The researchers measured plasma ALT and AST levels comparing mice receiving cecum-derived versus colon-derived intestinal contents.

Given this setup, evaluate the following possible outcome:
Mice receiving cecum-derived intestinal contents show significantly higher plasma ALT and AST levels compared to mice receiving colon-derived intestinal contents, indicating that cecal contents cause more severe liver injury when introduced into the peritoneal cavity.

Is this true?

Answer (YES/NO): NO